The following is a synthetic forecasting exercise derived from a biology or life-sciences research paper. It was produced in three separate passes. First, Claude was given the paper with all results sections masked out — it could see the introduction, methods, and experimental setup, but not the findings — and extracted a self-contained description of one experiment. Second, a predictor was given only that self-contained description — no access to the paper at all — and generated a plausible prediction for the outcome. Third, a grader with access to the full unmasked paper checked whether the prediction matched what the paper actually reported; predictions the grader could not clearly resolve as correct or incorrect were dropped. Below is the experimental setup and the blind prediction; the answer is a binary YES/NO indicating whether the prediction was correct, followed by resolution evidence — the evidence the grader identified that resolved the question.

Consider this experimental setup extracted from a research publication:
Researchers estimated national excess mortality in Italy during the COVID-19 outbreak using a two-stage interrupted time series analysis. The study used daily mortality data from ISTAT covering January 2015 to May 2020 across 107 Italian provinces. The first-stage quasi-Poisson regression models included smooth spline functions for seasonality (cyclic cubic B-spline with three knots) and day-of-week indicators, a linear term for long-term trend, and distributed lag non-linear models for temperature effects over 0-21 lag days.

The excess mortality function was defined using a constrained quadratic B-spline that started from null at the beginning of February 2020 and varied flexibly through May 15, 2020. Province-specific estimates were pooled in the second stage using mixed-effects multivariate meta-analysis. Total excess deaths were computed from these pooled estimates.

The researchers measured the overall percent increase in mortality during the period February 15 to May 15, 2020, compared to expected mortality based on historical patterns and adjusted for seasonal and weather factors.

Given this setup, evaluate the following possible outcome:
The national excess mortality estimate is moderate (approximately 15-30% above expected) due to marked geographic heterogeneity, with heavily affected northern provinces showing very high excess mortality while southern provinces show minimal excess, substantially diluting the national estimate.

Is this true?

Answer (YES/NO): YES